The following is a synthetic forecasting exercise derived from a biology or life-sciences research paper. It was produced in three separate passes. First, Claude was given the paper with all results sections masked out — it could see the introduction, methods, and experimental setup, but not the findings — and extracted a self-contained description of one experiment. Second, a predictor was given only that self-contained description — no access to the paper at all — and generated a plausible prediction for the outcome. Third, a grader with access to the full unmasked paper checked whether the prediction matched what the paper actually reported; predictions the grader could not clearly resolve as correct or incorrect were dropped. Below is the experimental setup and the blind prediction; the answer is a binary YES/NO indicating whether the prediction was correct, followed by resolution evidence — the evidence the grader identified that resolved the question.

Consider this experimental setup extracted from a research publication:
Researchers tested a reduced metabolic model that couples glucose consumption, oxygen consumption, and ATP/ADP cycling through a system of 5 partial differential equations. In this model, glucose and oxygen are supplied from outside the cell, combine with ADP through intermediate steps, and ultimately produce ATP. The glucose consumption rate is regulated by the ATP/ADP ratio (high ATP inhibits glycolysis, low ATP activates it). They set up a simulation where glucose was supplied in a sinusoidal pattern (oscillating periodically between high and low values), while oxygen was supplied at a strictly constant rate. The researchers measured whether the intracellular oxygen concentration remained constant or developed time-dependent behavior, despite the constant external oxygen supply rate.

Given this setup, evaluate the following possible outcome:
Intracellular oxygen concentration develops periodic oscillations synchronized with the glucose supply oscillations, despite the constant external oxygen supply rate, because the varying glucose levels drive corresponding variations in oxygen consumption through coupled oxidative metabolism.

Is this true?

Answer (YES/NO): YES